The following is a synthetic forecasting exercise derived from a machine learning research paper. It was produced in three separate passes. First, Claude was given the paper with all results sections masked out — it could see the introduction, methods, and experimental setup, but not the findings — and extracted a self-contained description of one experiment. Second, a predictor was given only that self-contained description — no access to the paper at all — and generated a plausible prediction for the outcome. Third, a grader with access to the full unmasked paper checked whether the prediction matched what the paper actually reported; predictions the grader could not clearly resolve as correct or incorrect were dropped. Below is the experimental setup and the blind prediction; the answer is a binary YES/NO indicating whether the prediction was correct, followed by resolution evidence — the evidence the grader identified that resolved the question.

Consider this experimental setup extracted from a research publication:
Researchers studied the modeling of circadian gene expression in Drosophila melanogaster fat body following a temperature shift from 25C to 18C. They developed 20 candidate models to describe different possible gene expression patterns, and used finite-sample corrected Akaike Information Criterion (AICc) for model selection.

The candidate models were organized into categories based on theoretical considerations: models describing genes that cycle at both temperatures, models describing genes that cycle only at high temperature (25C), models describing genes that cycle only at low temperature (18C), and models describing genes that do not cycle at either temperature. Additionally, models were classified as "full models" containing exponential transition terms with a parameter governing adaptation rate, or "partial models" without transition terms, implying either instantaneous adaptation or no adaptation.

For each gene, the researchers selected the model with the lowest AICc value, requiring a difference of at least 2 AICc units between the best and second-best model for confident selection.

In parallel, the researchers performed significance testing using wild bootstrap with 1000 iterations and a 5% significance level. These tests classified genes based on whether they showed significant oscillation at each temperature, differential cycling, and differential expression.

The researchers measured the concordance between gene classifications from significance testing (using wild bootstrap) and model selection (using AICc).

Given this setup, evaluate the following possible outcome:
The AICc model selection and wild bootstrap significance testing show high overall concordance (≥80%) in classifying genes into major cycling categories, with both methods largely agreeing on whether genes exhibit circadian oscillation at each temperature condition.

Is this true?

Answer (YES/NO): NO